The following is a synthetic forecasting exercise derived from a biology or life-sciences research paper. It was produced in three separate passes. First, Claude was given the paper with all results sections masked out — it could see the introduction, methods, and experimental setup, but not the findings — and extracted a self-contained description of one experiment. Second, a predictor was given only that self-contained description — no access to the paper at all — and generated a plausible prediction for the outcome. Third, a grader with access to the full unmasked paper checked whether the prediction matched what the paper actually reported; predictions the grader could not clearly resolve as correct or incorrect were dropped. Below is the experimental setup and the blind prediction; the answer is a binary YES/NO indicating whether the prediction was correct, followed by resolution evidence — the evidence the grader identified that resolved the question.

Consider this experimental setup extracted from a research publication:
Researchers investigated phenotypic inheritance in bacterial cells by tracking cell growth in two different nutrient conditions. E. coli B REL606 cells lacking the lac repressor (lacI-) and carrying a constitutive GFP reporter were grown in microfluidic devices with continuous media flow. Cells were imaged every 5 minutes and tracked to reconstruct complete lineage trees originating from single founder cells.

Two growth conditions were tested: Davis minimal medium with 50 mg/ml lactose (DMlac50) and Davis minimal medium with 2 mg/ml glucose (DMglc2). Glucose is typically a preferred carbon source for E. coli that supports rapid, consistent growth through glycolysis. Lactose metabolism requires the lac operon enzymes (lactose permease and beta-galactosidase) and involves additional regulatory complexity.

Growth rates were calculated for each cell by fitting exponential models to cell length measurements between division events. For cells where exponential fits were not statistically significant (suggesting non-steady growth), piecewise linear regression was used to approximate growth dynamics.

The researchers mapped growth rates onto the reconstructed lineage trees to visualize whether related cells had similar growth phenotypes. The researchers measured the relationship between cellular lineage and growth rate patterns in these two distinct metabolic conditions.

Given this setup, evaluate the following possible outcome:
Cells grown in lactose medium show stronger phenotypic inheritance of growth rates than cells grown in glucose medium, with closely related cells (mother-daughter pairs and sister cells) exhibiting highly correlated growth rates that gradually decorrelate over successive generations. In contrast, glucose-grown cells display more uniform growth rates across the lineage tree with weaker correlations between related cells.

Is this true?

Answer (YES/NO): YES